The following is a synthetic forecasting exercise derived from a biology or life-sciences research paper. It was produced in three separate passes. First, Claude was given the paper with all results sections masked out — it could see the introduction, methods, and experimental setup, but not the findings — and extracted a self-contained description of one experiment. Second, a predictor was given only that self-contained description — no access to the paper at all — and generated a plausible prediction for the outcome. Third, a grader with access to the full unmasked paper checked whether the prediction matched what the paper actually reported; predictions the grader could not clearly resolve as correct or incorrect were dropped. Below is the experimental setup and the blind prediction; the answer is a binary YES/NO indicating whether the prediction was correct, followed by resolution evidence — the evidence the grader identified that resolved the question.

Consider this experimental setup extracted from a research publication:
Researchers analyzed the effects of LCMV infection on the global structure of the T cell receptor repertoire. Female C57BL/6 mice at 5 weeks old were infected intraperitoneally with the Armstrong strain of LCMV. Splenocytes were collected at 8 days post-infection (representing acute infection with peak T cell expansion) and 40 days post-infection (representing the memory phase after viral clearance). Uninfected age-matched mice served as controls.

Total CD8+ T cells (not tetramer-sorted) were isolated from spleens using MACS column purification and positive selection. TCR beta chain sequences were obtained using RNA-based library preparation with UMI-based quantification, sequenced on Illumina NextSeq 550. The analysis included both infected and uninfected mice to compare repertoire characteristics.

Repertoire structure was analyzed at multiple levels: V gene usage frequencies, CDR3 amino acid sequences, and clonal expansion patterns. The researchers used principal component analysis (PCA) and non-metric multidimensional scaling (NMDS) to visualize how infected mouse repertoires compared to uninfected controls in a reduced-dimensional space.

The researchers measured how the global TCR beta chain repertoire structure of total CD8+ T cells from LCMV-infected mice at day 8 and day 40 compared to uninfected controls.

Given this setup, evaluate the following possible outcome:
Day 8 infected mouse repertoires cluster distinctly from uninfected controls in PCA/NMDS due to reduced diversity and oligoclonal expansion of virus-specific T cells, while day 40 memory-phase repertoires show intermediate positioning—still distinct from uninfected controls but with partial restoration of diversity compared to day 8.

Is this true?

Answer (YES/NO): YES